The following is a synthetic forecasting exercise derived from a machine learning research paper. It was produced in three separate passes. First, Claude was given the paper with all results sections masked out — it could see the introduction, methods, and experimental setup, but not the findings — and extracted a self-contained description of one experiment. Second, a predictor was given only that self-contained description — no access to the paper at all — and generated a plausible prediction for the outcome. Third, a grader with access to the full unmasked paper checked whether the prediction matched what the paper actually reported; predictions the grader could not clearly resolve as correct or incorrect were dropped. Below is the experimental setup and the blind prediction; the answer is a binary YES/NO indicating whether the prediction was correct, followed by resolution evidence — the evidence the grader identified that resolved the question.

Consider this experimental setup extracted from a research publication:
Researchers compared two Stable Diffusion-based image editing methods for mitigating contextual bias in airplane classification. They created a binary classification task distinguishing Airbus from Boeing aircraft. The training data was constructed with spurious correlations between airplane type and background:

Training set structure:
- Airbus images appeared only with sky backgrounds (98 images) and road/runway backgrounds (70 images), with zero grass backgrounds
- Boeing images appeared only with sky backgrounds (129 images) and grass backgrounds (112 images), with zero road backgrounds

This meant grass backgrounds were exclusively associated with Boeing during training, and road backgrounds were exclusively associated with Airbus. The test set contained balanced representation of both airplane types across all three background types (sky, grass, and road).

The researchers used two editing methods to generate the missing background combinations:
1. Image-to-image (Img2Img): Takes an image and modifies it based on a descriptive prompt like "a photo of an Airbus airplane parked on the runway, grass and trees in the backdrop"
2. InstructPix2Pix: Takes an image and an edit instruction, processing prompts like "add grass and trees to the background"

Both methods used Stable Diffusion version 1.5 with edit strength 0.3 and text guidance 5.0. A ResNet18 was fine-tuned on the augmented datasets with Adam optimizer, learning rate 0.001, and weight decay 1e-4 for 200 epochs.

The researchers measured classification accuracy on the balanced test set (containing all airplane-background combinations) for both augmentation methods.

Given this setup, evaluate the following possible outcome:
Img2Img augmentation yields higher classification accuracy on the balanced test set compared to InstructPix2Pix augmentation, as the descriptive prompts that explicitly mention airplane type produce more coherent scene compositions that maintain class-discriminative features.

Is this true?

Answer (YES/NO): NO